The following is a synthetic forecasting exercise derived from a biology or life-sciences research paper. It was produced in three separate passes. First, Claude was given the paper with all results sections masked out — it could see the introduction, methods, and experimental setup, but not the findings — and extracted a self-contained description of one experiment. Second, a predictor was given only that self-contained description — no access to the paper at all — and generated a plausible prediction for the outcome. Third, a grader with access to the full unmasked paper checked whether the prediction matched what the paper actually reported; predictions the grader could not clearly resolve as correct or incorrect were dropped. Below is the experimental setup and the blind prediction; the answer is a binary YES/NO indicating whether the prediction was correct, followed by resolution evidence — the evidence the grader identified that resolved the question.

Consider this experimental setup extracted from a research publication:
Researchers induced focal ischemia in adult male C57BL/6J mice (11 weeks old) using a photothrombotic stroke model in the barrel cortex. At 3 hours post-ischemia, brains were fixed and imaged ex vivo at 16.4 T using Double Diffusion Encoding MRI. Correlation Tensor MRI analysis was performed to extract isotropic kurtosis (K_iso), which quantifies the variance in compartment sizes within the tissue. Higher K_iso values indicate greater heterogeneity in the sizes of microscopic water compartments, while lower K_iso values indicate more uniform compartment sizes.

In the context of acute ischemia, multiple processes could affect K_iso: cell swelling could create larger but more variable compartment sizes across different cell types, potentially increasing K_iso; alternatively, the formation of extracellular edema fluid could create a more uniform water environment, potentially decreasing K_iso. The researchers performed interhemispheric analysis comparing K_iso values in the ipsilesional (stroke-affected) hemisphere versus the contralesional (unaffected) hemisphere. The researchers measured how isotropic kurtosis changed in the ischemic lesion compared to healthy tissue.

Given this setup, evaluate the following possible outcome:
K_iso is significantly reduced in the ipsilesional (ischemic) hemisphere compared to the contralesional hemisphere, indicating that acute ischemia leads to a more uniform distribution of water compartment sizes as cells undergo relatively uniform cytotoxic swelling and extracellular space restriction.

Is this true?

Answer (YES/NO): NO